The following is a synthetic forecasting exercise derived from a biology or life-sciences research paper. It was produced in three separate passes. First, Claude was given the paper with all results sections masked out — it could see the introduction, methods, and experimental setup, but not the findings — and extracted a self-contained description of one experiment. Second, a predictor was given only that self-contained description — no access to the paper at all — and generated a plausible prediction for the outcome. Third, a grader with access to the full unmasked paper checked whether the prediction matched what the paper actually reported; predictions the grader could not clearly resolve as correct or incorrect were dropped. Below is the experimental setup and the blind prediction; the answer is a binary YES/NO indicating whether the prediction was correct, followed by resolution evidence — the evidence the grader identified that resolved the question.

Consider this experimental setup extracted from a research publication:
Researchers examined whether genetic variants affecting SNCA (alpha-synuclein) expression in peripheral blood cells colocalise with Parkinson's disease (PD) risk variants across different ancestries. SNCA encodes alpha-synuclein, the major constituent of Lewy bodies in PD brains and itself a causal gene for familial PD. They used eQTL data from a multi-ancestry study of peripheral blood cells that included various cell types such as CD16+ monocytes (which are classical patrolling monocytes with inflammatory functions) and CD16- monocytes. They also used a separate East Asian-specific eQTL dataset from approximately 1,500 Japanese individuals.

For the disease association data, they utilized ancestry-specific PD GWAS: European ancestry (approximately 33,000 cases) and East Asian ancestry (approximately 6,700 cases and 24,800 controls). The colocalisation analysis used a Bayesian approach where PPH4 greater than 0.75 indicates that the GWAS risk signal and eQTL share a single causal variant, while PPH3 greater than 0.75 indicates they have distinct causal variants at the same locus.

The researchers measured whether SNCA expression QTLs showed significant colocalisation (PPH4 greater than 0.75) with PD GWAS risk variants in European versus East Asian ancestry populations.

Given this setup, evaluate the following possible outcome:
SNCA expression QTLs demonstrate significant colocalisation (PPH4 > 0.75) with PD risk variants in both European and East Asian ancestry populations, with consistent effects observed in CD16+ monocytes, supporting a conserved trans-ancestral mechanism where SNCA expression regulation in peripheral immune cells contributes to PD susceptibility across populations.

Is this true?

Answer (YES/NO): NO